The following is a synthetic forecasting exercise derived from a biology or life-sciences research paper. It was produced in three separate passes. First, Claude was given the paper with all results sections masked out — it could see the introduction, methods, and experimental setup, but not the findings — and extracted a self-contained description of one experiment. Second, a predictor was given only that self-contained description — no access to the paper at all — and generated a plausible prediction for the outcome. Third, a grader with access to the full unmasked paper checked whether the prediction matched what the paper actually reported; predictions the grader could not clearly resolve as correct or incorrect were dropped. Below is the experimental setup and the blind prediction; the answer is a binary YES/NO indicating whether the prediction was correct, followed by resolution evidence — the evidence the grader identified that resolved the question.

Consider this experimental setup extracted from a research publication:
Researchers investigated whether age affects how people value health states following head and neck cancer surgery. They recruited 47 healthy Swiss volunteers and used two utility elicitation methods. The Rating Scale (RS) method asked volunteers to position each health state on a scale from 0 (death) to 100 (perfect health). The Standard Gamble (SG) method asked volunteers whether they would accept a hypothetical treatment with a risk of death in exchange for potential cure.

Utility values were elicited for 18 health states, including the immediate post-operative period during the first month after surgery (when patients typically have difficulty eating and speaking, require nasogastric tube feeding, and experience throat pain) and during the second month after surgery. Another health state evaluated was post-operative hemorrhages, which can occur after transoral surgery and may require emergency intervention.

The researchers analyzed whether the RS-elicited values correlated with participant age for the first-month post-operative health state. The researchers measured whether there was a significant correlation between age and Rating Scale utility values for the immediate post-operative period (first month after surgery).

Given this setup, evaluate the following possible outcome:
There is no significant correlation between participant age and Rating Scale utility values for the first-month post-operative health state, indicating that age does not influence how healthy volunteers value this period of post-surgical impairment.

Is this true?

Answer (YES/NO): NO